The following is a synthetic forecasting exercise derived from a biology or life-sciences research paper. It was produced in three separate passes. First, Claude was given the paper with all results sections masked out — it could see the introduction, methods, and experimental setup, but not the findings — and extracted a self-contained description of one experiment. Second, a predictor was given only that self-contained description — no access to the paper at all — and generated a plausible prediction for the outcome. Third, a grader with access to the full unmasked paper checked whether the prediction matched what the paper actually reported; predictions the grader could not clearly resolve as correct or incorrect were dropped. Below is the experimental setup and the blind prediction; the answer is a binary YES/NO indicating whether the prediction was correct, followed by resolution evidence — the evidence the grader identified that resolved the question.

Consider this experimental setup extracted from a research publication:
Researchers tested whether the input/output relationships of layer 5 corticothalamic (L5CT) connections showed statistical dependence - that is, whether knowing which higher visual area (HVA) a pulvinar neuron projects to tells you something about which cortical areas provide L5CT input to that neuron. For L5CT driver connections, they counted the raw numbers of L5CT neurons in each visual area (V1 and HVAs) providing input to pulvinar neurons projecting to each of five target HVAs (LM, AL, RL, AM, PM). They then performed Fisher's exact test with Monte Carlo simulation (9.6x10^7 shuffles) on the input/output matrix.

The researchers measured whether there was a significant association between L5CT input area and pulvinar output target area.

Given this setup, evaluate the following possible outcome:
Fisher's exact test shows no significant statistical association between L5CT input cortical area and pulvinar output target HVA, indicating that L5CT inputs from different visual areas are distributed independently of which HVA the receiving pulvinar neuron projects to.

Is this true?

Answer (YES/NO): NO